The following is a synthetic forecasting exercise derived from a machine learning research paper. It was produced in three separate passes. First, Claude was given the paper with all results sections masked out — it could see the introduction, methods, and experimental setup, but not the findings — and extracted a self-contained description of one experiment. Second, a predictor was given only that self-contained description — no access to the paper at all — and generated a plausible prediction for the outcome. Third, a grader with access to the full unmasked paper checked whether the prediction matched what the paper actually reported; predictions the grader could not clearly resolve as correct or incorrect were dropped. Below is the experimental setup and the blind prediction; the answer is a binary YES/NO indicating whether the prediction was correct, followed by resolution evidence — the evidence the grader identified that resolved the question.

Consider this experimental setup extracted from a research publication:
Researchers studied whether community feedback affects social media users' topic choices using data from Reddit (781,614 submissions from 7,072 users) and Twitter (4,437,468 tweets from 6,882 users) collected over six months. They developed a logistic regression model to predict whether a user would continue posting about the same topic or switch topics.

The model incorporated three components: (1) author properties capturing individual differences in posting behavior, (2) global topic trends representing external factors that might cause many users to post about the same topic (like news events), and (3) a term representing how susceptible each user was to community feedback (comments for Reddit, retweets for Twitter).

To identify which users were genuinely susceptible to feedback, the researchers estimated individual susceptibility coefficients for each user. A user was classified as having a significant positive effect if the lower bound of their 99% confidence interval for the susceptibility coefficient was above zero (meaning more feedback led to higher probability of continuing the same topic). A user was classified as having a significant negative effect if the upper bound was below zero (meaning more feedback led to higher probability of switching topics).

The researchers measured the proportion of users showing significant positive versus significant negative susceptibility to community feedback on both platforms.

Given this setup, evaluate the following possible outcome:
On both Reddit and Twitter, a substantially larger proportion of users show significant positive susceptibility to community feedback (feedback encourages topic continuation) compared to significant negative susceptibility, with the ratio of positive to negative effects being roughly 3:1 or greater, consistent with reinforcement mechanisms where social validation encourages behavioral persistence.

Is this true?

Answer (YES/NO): YES